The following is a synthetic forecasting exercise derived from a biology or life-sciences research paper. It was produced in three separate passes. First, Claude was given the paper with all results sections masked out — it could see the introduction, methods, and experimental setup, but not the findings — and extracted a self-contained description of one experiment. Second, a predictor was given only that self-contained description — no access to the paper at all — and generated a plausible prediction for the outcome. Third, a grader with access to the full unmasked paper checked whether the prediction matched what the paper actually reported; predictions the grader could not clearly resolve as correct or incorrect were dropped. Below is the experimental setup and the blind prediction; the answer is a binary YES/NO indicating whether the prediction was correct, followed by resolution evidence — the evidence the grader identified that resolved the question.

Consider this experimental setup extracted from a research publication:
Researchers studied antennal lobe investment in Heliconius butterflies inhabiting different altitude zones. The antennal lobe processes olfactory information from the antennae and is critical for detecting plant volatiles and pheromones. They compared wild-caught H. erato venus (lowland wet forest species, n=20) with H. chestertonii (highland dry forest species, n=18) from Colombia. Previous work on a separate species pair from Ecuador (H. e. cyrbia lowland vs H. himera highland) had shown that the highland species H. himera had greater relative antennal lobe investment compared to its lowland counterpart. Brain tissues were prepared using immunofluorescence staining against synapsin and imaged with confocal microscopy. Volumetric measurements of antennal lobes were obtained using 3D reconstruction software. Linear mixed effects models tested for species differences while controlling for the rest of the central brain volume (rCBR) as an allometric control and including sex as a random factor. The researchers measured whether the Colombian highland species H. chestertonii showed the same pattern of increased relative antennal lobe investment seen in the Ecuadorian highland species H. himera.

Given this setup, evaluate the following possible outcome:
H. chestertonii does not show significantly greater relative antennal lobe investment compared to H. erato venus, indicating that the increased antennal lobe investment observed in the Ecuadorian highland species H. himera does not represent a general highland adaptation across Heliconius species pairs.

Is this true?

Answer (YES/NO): YES